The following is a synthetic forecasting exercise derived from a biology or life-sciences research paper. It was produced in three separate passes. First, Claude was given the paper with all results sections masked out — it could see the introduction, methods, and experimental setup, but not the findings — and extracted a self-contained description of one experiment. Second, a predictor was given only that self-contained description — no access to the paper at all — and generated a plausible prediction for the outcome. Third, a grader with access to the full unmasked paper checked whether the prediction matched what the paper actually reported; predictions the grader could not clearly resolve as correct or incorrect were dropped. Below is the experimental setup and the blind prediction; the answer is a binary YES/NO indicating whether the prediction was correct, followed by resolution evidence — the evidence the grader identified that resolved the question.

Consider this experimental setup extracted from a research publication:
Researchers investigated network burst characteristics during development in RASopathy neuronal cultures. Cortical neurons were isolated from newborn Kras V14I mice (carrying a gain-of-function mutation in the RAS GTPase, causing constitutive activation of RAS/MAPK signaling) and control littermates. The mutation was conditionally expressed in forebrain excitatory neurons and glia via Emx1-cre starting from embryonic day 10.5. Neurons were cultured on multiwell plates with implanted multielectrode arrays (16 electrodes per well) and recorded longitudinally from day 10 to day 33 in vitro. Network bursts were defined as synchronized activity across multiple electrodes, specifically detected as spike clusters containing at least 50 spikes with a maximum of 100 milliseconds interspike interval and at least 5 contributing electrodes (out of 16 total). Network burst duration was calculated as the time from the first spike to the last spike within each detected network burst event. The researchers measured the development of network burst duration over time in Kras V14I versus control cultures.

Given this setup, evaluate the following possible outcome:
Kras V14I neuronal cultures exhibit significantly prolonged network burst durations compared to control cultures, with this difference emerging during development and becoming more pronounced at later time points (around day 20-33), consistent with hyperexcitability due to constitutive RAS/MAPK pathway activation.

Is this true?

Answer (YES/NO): NO